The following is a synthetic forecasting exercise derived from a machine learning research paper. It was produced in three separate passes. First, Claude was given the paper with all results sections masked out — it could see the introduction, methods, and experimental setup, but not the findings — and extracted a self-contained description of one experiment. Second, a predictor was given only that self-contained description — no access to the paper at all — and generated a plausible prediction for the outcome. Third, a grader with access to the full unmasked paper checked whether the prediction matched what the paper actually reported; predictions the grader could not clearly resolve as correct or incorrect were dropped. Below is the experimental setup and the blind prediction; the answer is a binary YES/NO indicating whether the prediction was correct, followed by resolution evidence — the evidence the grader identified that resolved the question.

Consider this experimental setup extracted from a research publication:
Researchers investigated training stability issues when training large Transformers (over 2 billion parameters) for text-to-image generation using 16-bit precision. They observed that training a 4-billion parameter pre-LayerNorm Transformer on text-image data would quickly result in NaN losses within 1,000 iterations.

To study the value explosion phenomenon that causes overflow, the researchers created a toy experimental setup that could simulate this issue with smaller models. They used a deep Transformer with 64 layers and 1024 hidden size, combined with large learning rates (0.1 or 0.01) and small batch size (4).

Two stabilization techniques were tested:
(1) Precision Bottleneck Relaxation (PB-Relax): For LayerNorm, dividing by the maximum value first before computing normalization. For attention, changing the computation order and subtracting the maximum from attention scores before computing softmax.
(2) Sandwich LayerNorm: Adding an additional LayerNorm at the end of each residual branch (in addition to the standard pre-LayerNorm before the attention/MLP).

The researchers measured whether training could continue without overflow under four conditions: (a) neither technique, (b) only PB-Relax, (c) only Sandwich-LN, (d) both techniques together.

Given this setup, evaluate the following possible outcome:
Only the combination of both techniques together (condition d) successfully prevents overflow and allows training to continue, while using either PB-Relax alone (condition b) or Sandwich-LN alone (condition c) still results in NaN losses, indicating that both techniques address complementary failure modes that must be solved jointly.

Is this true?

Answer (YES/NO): YES